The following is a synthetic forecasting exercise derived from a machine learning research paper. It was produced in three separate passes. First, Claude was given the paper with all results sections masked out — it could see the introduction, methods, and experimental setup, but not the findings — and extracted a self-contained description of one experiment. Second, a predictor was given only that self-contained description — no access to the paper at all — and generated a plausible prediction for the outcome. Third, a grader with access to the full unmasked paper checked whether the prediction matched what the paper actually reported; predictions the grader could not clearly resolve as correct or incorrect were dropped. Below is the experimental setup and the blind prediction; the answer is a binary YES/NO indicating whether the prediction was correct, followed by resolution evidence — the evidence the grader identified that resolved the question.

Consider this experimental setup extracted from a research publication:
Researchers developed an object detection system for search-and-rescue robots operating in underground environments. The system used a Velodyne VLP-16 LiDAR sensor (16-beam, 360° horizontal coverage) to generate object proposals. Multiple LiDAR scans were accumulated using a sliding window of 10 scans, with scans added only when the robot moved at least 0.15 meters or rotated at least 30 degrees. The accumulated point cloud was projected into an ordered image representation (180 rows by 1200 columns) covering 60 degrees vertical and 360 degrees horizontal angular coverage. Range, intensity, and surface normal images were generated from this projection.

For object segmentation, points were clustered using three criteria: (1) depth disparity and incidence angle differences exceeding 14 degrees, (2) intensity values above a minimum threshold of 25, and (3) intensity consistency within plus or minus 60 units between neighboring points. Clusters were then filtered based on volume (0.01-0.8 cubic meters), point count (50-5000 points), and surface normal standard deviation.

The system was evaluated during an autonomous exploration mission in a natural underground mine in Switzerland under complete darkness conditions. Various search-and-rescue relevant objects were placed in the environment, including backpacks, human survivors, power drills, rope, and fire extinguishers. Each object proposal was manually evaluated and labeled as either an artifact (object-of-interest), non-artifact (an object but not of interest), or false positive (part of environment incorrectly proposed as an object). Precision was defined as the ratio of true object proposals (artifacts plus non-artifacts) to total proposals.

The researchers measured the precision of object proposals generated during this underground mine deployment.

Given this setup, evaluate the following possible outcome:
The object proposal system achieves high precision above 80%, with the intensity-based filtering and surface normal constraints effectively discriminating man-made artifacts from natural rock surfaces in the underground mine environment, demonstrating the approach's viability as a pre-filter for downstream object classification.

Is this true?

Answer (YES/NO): YES